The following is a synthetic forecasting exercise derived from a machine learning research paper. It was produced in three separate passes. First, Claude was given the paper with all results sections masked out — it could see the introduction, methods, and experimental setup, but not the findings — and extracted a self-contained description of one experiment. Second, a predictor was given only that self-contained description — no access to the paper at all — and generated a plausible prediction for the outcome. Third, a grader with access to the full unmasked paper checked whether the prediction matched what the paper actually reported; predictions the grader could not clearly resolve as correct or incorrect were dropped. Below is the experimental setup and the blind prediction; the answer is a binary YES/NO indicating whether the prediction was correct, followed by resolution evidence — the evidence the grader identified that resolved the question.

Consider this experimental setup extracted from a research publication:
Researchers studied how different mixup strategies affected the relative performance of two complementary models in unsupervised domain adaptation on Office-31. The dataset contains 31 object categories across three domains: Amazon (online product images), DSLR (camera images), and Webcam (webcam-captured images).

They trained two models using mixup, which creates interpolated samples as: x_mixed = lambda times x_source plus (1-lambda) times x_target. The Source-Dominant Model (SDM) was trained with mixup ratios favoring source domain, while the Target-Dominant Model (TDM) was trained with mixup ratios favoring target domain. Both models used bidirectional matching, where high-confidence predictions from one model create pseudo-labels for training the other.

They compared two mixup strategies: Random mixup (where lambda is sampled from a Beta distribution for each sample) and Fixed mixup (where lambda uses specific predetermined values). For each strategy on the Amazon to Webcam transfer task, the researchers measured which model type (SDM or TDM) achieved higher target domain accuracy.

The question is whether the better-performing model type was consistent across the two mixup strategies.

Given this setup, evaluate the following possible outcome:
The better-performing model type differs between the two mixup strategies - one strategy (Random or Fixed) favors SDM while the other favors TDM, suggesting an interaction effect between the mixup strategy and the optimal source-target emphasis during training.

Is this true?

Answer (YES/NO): YES